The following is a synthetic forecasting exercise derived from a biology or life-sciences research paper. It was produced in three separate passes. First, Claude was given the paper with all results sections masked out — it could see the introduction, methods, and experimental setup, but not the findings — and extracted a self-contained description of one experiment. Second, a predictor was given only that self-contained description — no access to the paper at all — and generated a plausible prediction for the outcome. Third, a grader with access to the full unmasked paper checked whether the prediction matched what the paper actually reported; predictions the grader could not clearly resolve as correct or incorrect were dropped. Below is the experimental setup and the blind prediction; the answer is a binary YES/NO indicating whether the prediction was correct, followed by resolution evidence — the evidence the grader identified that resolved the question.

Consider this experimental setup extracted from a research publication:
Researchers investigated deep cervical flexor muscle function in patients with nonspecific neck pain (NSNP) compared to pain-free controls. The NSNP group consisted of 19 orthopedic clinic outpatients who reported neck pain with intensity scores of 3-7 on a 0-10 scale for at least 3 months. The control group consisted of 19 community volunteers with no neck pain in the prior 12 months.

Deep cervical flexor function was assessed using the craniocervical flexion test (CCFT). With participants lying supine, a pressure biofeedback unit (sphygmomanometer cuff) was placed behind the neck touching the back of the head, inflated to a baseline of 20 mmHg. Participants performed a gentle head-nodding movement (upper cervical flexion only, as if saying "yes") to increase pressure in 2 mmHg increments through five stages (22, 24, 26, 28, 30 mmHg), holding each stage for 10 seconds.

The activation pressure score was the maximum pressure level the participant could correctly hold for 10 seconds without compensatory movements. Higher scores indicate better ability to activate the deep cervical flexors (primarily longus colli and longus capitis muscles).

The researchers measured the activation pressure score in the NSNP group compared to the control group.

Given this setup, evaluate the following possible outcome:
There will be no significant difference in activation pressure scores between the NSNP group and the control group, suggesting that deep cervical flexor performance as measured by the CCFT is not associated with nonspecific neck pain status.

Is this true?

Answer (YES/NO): NO